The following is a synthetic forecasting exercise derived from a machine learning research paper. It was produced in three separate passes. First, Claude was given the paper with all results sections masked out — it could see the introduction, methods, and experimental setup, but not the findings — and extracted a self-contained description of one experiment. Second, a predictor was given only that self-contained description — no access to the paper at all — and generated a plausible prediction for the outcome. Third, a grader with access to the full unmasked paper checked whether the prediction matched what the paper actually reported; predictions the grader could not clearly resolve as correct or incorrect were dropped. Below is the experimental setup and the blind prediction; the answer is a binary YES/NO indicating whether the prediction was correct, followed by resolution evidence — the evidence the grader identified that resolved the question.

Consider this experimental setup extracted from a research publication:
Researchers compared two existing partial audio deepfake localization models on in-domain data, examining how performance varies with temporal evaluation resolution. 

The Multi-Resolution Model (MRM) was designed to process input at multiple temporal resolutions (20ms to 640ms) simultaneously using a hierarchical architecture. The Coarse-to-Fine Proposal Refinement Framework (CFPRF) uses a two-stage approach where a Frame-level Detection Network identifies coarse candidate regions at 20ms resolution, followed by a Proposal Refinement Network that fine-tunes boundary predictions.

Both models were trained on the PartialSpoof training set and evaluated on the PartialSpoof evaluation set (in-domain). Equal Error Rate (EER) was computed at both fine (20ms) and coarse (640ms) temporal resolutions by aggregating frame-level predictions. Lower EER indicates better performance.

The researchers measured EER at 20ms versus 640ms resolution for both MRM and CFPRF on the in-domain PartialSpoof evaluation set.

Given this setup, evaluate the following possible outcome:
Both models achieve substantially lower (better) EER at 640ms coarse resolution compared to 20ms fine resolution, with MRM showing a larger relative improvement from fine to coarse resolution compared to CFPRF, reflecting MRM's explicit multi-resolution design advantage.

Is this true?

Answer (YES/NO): YES